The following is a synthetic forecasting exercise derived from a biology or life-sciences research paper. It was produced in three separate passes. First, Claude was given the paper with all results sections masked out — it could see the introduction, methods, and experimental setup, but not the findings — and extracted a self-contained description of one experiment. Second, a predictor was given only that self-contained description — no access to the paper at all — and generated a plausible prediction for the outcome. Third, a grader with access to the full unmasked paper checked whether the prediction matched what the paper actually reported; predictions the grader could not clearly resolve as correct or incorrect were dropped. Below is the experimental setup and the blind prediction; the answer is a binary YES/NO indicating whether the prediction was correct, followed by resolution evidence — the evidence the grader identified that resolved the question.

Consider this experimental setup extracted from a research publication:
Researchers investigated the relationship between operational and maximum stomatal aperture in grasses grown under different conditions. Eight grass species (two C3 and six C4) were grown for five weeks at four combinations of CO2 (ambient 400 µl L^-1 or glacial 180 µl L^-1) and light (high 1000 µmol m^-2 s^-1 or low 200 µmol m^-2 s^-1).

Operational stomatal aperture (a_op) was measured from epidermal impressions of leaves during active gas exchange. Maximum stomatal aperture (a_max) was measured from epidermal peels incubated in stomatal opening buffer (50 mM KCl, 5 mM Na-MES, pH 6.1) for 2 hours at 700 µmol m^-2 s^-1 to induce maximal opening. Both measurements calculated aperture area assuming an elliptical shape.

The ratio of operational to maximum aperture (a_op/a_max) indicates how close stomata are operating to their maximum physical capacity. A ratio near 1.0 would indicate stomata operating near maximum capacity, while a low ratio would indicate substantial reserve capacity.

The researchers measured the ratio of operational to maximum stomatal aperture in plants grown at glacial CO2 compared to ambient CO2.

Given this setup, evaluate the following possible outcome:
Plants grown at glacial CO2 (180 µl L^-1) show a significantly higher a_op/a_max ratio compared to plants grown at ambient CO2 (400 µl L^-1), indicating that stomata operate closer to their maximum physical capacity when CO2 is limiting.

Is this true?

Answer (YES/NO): YES